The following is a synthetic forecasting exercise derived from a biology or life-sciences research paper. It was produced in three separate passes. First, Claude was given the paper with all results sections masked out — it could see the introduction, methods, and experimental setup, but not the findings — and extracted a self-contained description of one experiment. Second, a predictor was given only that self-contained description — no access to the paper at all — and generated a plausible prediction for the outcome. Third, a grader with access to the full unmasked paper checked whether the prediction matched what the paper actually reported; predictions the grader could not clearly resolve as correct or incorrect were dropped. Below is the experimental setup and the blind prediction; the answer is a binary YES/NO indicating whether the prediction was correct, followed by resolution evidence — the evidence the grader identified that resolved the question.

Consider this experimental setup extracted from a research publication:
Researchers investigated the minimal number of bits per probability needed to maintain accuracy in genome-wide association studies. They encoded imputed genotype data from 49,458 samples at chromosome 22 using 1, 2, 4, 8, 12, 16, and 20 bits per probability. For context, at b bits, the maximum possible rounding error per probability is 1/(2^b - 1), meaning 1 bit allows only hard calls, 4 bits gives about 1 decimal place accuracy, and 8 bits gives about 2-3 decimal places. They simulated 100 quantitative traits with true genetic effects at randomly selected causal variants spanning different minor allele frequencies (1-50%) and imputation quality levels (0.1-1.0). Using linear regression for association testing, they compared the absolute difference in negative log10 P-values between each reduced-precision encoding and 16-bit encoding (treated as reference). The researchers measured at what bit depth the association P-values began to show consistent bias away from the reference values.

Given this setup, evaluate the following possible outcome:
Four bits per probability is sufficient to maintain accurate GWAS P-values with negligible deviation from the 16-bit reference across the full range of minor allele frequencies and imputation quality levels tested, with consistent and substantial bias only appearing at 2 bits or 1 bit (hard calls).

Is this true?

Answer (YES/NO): NO